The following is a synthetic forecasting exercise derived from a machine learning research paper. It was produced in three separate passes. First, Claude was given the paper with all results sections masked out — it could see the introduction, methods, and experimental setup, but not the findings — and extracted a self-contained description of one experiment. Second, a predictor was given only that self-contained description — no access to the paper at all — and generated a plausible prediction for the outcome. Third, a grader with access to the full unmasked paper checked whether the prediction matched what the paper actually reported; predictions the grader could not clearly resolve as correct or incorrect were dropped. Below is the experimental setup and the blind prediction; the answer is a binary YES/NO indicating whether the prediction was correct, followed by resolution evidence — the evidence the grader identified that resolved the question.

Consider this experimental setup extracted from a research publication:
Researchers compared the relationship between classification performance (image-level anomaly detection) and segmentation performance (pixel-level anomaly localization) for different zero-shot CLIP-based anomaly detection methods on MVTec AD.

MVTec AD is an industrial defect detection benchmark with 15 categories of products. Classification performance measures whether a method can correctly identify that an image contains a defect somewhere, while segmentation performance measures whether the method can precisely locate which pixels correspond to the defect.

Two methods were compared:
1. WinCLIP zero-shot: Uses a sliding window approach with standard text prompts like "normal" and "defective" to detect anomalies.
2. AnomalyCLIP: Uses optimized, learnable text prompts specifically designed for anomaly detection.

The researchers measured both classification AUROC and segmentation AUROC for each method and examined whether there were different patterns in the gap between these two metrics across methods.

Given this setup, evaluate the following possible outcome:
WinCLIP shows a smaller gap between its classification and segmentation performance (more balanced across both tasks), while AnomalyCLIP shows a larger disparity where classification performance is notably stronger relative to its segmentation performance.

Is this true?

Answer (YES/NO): NO